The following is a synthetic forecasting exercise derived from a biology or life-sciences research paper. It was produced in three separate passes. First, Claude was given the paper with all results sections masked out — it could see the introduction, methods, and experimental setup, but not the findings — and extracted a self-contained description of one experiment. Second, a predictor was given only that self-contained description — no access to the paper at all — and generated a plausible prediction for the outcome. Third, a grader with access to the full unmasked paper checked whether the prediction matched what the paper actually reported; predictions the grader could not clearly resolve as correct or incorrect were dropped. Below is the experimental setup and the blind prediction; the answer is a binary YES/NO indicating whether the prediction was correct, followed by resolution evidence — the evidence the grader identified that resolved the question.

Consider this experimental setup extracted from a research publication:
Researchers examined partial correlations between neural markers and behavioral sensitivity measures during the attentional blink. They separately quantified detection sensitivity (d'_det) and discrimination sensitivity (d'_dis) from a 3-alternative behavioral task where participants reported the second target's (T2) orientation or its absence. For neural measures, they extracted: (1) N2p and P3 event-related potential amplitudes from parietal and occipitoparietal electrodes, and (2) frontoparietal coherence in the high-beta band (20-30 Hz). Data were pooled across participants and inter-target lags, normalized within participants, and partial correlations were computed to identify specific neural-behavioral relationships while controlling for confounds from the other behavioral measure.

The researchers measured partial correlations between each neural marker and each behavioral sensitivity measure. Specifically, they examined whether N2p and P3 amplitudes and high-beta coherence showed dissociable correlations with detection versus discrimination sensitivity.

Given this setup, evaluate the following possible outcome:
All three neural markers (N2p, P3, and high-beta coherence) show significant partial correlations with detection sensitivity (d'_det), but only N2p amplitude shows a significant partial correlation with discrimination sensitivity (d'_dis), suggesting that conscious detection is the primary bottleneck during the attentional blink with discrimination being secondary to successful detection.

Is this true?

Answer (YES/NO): NO